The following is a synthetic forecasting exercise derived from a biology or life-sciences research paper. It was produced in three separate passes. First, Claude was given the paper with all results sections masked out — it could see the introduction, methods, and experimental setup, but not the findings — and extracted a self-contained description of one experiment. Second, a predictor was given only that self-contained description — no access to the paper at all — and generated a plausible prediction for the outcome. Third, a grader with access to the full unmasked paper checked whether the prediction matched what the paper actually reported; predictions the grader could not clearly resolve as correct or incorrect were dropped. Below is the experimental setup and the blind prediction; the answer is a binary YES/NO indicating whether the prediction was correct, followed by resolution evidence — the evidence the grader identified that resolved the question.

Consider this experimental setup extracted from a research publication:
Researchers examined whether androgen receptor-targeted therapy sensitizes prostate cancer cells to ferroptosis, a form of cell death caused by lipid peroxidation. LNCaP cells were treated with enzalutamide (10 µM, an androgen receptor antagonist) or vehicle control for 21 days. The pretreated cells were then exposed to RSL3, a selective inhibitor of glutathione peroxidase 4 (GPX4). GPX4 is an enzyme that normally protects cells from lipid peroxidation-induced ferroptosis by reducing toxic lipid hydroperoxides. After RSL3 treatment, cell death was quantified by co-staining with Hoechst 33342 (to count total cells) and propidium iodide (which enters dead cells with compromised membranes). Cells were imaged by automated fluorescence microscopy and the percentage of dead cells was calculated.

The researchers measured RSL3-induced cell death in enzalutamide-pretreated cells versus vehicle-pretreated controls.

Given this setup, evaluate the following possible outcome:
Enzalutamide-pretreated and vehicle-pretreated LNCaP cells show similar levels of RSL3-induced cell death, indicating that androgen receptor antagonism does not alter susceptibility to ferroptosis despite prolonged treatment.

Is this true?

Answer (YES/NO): NO